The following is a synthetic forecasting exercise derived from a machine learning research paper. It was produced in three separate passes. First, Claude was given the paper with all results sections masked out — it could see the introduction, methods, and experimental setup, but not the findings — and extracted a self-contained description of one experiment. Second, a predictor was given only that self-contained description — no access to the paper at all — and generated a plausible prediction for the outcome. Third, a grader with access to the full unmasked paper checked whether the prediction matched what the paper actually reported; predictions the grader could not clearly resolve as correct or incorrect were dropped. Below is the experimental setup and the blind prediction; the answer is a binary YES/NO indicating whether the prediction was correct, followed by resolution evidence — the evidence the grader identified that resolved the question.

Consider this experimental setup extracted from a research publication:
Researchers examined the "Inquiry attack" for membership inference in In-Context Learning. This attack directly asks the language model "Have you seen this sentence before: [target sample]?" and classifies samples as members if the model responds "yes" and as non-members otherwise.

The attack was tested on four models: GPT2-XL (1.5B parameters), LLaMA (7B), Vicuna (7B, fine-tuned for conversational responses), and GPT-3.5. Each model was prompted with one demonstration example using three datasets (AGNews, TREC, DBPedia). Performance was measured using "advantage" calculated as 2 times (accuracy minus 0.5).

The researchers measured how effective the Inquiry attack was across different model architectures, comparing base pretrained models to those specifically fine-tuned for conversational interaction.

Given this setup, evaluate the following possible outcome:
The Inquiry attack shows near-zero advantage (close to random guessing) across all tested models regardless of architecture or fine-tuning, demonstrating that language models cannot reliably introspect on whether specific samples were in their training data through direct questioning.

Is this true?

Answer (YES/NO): NO